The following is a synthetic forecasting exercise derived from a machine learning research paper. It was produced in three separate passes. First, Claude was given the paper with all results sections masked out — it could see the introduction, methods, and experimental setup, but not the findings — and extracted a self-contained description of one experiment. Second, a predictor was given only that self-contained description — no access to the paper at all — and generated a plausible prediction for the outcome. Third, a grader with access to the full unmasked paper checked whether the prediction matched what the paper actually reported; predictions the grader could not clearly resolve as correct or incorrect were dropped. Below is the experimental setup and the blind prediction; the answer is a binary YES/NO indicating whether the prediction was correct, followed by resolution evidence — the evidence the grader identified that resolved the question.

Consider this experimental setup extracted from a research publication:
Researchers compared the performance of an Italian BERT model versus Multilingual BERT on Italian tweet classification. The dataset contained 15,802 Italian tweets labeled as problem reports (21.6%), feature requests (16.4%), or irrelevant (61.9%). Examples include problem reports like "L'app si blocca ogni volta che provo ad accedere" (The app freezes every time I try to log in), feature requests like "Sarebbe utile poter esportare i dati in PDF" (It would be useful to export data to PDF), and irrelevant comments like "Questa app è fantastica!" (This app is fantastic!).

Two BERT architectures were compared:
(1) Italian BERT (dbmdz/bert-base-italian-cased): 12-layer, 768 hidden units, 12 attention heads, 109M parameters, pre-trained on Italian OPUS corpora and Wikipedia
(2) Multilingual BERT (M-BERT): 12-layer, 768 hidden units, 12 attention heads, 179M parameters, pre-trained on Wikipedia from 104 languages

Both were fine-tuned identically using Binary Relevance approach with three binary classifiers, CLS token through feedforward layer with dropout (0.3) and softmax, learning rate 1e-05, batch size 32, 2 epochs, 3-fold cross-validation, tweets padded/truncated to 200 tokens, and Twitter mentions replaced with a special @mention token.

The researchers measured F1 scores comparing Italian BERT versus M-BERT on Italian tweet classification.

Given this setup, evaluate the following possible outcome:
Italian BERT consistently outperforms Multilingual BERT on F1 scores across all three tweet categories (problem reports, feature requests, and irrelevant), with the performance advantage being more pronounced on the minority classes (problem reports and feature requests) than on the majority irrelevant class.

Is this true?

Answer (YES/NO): YES